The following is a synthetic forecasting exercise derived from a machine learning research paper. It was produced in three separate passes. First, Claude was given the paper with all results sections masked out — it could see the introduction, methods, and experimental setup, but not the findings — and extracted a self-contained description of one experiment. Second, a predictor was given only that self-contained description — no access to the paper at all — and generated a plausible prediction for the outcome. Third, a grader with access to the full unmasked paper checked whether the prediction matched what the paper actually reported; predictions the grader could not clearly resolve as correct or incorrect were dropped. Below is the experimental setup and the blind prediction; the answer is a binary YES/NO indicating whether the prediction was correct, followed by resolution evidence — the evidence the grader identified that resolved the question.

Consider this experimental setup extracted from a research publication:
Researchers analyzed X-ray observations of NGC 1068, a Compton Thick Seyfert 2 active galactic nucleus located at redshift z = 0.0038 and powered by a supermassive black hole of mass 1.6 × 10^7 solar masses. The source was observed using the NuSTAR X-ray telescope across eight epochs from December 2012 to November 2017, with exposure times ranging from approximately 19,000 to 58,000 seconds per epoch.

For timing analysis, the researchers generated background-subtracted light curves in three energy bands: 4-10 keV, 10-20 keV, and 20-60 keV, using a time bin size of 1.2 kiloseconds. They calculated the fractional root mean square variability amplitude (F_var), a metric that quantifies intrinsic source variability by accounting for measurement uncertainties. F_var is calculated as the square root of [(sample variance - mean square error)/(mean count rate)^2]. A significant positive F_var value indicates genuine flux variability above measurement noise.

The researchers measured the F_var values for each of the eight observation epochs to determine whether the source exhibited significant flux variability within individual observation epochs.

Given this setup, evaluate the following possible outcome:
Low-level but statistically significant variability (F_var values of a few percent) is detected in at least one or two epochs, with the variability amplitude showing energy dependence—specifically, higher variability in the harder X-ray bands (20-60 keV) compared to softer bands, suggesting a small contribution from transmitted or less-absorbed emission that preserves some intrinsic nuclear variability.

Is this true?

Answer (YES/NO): NO